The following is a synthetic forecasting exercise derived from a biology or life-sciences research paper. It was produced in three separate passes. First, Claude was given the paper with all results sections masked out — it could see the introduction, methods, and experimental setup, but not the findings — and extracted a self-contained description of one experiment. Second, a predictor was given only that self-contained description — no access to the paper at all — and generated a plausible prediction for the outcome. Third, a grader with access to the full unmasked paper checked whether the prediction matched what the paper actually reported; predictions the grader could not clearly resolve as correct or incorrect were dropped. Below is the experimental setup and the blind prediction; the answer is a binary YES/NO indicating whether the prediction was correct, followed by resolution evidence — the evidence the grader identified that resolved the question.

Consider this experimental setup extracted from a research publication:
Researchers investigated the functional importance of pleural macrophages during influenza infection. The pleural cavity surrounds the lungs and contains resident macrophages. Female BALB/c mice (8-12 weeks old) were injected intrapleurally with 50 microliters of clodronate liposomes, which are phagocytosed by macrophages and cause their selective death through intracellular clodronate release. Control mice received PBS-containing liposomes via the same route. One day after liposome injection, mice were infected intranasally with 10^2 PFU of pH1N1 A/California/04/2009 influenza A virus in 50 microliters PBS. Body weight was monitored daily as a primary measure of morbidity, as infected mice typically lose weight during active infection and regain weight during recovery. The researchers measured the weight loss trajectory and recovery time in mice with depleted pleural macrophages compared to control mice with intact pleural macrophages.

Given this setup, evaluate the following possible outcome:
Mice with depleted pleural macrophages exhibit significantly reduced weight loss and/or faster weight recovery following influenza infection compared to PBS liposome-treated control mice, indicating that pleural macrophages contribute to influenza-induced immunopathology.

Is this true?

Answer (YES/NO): NO